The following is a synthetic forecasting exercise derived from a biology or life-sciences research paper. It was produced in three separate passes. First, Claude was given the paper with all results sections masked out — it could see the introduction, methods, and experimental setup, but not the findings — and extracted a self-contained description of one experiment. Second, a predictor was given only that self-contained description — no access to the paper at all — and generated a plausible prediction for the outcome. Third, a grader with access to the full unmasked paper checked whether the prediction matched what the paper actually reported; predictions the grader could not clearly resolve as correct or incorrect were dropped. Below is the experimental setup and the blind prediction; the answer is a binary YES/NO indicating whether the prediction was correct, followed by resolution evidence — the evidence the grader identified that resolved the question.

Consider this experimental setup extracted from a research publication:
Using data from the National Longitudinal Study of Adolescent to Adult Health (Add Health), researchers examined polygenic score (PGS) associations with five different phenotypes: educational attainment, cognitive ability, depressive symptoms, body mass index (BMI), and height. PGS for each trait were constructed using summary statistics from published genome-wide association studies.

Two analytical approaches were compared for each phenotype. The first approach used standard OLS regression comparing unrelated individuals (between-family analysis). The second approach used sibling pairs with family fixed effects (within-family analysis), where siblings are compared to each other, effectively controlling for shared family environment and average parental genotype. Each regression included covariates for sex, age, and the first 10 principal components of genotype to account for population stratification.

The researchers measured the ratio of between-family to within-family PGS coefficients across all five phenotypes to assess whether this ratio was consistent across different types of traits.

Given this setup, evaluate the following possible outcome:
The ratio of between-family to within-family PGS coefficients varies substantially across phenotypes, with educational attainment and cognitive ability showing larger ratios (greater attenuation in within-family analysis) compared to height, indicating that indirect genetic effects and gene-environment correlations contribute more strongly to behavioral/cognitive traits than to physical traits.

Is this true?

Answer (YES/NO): YES